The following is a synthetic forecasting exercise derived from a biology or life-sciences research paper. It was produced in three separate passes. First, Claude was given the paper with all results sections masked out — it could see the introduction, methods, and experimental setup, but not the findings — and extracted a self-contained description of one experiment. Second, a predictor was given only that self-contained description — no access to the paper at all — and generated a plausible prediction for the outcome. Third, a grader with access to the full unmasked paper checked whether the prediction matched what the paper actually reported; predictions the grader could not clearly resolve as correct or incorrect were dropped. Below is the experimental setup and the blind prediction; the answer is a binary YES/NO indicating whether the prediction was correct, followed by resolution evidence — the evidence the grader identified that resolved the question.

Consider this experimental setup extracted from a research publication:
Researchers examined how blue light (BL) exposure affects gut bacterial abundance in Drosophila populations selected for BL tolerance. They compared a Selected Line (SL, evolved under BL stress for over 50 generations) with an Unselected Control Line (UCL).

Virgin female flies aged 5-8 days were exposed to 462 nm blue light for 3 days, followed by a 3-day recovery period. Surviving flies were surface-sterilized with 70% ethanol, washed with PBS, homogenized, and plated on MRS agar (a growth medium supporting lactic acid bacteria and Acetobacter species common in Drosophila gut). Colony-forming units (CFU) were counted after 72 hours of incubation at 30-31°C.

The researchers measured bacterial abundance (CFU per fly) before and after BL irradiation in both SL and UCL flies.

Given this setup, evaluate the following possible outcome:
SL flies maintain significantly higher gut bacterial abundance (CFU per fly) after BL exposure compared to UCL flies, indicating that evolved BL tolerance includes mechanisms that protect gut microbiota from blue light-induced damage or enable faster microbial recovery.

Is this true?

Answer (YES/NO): NO